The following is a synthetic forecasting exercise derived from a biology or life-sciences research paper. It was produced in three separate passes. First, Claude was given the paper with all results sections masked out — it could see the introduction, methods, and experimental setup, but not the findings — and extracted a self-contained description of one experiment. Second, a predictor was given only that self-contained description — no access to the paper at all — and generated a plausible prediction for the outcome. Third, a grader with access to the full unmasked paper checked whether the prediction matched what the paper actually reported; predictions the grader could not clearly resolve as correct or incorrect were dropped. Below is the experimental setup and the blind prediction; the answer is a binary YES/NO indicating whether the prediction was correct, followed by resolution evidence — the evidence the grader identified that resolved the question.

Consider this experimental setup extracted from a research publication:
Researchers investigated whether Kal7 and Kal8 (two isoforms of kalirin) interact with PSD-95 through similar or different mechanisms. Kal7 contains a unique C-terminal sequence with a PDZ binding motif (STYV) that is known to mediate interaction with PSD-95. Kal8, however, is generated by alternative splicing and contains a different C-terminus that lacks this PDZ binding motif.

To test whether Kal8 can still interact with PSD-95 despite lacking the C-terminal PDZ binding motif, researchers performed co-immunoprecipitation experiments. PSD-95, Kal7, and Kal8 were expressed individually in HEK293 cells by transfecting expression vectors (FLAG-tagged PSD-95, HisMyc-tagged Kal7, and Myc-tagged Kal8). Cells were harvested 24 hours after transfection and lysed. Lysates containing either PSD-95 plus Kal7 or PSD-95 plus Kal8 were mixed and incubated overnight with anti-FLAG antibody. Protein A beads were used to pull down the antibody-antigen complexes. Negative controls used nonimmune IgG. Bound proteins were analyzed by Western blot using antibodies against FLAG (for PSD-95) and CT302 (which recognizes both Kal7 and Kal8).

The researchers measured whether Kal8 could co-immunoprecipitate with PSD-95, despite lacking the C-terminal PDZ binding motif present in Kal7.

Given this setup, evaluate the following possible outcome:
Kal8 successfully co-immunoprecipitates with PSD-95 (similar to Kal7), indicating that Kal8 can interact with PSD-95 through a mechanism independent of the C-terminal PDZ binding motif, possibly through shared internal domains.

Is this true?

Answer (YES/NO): YES